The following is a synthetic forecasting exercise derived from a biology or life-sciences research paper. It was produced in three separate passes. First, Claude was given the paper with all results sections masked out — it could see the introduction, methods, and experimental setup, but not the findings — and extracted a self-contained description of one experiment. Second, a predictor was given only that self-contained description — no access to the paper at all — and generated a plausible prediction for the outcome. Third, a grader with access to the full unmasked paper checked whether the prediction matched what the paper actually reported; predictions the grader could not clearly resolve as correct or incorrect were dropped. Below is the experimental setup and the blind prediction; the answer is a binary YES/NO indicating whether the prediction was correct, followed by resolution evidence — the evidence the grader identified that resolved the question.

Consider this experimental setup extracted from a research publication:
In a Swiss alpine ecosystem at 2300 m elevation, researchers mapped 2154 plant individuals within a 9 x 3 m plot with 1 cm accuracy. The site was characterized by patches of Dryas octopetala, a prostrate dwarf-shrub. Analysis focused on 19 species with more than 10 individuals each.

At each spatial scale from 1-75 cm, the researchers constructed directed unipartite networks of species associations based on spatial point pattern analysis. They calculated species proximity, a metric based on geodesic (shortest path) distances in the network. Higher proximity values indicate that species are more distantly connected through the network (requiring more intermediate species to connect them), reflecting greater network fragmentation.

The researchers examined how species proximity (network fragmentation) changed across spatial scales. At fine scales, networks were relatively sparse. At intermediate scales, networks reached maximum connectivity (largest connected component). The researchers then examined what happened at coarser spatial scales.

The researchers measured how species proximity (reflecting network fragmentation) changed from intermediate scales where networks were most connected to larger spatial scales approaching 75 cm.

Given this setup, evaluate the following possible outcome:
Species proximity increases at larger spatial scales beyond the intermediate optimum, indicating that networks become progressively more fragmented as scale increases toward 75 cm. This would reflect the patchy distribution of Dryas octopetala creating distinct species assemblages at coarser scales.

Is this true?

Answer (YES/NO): NO